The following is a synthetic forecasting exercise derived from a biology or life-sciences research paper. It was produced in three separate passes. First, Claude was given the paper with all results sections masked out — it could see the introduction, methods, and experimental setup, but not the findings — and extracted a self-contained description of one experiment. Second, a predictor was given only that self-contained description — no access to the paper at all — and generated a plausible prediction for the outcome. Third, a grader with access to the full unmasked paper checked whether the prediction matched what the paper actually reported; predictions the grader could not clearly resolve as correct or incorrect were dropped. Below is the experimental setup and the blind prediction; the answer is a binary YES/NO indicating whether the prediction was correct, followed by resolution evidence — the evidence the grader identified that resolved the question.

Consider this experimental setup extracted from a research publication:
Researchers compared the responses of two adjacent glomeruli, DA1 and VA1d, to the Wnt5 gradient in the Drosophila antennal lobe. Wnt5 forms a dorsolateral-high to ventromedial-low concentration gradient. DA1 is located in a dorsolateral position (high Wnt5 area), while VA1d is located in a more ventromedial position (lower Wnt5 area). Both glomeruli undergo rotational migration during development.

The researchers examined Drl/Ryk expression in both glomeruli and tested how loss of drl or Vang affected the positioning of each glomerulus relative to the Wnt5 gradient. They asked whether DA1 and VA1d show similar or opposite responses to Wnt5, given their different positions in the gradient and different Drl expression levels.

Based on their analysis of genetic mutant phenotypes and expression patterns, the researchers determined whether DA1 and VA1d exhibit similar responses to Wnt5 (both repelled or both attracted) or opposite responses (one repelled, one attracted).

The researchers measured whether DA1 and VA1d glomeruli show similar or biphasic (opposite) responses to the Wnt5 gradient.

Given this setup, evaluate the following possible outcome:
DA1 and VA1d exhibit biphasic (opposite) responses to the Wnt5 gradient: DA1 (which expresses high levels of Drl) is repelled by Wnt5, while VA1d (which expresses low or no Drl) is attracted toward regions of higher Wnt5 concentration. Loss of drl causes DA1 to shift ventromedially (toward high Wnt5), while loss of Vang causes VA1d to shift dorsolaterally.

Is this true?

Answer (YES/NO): NO